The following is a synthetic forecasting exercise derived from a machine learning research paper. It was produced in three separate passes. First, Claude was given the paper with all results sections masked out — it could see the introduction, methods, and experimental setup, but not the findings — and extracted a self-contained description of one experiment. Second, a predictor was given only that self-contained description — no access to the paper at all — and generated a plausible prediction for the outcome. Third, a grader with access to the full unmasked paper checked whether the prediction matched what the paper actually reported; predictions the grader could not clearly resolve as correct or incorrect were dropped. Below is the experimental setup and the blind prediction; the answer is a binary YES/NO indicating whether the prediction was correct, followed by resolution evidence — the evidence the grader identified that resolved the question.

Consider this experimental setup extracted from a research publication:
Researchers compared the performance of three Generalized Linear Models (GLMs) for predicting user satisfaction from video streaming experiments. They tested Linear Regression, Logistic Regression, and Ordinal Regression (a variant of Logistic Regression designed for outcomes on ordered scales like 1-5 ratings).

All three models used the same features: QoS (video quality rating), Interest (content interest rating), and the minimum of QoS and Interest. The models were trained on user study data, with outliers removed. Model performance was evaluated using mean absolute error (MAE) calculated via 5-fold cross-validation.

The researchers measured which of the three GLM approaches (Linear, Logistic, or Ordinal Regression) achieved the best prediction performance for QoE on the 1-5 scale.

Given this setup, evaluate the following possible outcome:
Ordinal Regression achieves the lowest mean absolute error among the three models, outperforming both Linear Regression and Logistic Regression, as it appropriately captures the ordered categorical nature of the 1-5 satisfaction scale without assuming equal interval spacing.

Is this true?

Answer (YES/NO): YES